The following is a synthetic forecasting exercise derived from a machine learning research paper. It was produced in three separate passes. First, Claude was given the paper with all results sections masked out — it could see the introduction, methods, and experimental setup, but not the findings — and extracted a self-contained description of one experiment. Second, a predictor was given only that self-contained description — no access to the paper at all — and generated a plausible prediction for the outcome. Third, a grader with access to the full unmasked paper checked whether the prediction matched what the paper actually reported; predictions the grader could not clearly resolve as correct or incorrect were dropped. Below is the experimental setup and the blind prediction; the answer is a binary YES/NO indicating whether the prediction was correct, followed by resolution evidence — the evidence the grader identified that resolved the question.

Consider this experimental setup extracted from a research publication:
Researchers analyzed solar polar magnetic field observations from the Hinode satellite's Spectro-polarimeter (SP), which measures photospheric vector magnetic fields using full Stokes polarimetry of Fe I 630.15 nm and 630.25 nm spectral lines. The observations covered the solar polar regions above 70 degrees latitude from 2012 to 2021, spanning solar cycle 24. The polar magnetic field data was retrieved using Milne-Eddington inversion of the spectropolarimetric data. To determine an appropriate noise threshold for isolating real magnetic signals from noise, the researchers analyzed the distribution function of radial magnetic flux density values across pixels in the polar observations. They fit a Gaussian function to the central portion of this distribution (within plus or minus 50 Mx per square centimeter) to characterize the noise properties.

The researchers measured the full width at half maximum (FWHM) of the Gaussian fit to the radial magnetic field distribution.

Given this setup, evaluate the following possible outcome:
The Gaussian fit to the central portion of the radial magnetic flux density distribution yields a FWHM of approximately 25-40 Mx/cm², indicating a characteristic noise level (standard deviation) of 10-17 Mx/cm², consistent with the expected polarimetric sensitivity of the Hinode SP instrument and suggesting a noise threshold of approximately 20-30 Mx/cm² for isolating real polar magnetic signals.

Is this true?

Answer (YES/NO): NO